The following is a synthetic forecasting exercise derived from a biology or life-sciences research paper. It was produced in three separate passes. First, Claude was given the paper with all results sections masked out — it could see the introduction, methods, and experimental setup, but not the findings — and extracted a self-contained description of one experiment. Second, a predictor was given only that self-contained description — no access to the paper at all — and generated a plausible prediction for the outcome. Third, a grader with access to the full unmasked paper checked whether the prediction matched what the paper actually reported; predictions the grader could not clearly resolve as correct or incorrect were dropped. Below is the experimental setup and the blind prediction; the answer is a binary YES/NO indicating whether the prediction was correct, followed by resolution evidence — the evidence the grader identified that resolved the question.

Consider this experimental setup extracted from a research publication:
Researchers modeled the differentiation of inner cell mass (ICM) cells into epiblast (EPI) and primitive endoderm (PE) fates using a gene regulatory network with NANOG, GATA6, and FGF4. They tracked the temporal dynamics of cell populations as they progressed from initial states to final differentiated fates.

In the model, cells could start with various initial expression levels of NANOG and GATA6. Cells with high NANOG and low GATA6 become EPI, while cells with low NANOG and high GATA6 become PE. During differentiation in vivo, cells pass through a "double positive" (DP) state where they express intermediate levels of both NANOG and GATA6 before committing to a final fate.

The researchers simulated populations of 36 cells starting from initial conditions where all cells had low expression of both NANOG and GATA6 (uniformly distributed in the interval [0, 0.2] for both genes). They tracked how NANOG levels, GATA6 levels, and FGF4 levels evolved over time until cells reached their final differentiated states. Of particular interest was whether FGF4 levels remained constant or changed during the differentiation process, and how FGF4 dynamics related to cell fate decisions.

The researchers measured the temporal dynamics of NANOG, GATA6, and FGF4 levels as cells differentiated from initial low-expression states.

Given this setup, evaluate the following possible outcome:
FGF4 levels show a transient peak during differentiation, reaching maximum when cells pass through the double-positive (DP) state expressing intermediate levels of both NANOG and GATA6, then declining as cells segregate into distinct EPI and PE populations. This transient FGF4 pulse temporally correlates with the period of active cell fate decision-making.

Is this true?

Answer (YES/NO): NO